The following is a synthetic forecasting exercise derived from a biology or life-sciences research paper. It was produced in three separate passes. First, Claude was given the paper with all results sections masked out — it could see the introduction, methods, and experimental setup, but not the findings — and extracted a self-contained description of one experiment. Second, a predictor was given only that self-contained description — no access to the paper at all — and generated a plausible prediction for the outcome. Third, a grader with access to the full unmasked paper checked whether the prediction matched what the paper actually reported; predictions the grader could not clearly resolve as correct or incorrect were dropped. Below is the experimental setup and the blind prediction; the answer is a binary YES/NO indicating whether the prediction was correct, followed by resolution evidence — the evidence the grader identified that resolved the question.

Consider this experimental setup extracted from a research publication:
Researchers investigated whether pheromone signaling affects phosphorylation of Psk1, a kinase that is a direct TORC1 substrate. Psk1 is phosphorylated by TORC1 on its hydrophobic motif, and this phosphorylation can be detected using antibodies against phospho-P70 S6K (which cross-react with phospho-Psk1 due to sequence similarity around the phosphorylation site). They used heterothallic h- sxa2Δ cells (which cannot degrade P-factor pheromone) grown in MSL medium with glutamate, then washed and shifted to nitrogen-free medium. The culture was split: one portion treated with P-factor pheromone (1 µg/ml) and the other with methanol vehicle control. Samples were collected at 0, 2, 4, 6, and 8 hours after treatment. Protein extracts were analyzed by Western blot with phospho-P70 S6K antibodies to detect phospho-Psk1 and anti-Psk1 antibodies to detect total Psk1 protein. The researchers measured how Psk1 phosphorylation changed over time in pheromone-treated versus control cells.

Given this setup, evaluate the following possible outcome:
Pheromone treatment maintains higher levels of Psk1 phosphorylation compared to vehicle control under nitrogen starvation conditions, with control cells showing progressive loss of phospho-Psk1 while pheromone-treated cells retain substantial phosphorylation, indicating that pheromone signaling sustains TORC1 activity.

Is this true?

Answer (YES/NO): NO